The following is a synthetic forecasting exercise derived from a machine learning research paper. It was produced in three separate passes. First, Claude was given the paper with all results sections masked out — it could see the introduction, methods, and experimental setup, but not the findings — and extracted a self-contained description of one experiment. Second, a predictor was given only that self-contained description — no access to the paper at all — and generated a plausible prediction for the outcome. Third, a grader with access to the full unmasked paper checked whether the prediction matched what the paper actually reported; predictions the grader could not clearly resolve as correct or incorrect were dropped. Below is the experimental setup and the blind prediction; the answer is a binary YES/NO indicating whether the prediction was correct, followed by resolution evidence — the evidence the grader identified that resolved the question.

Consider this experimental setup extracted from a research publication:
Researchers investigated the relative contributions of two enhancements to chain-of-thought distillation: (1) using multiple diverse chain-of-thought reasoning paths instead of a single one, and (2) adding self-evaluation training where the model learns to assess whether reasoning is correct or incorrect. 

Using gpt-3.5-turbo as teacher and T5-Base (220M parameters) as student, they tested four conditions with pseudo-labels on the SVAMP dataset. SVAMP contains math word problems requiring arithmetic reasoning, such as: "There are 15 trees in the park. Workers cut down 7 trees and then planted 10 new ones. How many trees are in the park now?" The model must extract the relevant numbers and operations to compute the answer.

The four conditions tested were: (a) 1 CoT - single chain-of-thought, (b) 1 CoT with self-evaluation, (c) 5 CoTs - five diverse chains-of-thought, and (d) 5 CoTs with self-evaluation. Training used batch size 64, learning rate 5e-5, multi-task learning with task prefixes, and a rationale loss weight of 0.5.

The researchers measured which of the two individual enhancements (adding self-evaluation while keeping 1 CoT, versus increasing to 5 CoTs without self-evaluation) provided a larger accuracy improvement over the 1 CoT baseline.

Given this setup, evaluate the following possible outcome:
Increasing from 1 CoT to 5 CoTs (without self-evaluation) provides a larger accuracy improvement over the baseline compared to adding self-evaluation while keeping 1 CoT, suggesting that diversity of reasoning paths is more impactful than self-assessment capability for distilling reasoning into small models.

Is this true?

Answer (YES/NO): NO